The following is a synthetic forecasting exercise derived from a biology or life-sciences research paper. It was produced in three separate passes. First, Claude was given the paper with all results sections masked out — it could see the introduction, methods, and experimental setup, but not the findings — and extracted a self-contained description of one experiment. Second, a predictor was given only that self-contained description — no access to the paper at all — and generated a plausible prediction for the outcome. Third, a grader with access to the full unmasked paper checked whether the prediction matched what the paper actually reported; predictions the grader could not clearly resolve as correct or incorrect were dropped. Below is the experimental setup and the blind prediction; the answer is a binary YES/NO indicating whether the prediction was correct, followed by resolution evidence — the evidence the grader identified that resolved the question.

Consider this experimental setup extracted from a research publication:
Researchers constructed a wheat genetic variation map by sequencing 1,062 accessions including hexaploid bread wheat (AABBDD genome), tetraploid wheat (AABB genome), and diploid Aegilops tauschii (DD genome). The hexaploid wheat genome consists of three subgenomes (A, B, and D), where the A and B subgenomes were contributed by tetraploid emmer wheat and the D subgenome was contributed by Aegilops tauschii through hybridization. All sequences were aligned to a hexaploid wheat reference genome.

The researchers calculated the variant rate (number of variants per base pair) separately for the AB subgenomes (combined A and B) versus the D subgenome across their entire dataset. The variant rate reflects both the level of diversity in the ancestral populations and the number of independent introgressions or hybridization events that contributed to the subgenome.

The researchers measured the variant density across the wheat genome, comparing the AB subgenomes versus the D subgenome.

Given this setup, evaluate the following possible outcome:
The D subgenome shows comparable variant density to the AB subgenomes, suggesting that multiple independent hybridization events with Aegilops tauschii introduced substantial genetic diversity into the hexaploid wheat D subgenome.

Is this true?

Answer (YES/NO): NO